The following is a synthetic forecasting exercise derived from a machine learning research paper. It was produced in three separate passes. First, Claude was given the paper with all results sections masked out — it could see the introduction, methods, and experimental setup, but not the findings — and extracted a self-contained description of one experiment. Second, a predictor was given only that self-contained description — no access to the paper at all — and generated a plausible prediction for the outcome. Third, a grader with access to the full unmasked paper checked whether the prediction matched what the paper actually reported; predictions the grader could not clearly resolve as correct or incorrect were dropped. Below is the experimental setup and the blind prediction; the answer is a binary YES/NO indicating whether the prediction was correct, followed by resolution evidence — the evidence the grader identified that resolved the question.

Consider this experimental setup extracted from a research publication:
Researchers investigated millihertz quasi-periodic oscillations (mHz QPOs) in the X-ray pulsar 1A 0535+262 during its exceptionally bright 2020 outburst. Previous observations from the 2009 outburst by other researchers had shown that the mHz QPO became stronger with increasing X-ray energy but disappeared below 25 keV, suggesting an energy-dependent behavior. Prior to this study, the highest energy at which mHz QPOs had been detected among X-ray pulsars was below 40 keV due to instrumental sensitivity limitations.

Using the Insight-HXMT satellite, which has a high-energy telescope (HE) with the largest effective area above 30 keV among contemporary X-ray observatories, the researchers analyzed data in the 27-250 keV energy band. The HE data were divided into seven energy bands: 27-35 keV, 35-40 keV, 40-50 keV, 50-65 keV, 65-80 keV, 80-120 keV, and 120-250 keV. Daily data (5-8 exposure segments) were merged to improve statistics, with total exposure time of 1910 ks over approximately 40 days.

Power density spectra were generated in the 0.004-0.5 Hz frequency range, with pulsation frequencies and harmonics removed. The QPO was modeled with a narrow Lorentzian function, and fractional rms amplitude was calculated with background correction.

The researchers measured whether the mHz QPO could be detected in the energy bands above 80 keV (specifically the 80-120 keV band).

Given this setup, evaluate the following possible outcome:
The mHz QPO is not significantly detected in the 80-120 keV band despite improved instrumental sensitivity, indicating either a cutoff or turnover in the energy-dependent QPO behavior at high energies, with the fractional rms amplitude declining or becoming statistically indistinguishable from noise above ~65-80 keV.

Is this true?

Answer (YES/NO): NO